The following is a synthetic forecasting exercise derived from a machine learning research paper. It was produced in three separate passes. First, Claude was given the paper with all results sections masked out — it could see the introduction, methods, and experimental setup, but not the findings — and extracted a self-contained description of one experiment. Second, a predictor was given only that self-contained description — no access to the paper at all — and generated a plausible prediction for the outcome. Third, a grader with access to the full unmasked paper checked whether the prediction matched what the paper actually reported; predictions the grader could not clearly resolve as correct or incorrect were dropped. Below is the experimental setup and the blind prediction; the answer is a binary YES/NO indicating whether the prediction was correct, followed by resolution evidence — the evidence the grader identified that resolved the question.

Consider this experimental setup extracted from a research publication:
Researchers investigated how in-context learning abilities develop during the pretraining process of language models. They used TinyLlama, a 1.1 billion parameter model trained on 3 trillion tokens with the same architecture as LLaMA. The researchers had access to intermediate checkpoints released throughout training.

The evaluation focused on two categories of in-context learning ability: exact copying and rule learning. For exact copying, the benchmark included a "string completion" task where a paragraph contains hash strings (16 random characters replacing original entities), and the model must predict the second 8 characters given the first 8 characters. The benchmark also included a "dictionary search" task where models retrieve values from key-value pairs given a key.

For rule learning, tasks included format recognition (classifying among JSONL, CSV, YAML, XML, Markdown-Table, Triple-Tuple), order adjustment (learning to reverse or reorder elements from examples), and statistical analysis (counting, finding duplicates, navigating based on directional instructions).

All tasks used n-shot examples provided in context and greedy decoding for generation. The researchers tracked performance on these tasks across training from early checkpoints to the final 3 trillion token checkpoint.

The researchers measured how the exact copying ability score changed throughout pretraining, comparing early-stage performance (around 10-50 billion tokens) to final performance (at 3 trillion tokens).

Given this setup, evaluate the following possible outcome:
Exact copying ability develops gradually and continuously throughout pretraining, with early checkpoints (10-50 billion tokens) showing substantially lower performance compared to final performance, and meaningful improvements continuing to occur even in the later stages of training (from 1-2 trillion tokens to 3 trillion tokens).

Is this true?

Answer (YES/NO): NO